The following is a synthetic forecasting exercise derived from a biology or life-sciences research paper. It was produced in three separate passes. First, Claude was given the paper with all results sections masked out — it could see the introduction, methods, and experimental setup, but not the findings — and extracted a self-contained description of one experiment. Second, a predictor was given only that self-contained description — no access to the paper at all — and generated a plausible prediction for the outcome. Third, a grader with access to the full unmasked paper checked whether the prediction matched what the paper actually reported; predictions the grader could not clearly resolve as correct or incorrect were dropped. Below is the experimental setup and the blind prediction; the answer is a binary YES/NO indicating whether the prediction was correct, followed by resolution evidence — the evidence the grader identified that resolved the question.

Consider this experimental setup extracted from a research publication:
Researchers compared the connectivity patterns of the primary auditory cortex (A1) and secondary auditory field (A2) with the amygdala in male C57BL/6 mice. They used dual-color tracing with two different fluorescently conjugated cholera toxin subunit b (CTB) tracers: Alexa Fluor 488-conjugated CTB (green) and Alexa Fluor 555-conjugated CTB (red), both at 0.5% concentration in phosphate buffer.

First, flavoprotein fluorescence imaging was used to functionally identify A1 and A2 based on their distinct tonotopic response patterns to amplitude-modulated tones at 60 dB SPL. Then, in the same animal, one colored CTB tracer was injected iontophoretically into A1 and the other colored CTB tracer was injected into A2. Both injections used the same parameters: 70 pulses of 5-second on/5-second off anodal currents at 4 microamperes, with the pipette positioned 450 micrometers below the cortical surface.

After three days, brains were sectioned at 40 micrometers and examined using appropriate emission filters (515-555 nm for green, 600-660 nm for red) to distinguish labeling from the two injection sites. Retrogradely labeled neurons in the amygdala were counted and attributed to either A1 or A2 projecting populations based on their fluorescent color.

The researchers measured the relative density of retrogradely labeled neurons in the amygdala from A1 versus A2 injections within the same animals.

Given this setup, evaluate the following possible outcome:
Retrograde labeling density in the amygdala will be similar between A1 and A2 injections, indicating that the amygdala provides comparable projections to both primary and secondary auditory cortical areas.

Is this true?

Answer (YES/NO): NO